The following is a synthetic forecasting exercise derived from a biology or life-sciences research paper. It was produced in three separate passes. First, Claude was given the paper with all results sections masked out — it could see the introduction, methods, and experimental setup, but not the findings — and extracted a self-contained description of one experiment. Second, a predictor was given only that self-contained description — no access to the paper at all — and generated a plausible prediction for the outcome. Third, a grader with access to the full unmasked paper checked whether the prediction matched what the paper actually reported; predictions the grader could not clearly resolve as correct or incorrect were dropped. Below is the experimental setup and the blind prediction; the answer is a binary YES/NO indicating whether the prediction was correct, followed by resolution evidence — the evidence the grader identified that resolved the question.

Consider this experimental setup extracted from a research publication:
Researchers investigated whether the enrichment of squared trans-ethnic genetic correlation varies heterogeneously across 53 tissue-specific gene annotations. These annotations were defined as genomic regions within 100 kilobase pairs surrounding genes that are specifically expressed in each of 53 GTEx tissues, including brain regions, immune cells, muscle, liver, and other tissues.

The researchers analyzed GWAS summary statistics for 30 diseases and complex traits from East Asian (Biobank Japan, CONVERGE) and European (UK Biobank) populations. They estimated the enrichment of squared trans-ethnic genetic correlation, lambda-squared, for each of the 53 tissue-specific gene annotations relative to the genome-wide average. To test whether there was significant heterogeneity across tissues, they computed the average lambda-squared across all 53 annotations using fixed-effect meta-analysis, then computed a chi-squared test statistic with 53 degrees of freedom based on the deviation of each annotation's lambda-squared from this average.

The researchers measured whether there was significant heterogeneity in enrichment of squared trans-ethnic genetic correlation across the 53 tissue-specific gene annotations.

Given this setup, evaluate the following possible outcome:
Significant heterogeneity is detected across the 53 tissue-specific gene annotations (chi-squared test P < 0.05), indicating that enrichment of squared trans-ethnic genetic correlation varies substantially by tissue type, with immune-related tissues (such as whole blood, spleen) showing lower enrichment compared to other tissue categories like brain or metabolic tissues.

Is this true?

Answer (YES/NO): YES